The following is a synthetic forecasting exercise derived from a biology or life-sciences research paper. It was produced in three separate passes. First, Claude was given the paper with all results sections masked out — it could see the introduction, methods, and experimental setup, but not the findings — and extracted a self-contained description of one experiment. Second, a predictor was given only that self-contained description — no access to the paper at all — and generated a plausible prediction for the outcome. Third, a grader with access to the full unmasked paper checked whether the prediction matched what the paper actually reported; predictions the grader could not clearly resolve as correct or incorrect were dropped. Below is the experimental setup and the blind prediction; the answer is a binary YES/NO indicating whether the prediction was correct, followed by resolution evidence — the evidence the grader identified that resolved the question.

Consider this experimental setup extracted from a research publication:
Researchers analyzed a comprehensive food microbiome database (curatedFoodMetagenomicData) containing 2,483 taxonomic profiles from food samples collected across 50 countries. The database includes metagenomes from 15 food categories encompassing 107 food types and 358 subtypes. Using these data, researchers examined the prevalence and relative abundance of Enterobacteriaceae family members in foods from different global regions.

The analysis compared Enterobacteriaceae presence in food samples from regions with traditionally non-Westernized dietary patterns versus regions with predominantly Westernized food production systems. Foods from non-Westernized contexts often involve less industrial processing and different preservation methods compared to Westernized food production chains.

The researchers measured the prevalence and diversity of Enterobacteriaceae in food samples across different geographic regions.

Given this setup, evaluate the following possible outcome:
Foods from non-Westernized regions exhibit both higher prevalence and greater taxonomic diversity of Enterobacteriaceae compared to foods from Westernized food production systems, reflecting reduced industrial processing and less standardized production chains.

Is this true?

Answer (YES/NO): YES